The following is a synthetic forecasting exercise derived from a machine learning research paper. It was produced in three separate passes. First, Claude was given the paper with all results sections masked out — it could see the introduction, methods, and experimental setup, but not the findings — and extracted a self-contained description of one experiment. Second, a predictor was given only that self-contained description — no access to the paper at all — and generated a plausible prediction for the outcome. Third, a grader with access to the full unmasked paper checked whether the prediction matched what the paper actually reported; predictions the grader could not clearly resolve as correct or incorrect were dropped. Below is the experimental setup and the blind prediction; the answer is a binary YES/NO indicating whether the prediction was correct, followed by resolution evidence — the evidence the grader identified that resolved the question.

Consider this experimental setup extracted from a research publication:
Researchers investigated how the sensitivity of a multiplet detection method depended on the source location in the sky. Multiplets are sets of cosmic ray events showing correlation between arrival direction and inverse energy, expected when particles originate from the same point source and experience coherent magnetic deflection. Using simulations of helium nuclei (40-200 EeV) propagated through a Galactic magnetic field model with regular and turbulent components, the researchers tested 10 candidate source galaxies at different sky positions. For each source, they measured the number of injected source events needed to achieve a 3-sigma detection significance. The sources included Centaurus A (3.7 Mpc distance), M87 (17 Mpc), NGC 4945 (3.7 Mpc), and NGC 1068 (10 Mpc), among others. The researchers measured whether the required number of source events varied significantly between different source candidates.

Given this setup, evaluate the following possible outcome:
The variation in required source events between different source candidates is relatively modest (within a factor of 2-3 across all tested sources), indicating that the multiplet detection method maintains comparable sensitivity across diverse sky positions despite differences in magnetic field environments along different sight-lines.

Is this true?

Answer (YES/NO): NO